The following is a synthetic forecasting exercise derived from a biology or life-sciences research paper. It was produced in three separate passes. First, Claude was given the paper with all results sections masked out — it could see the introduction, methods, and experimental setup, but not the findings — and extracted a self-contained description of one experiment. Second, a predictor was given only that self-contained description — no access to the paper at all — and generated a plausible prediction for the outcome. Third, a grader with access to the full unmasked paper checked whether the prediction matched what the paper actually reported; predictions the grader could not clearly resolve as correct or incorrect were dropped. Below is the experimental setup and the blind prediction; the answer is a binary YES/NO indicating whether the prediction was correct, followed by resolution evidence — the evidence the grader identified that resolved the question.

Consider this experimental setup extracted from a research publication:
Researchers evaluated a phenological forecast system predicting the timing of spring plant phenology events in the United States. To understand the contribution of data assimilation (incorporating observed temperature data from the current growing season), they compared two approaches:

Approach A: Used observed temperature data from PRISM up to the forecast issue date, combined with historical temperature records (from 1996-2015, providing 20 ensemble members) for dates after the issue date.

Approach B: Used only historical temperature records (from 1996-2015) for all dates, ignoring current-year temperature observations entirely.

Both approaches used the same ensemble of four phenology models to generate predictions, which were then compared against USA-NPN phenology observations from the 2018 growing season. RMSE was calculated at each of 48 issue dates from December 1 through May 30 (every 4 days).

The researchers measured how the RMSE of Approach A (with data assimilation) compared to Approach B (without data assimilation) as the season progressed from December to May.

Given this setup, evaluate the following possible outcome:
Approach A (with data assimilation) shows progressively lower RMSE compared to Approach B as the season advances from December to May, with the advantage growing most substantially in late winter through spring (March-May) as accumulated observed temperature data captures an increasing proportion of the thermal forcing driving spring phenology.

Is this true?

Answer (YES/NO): NO